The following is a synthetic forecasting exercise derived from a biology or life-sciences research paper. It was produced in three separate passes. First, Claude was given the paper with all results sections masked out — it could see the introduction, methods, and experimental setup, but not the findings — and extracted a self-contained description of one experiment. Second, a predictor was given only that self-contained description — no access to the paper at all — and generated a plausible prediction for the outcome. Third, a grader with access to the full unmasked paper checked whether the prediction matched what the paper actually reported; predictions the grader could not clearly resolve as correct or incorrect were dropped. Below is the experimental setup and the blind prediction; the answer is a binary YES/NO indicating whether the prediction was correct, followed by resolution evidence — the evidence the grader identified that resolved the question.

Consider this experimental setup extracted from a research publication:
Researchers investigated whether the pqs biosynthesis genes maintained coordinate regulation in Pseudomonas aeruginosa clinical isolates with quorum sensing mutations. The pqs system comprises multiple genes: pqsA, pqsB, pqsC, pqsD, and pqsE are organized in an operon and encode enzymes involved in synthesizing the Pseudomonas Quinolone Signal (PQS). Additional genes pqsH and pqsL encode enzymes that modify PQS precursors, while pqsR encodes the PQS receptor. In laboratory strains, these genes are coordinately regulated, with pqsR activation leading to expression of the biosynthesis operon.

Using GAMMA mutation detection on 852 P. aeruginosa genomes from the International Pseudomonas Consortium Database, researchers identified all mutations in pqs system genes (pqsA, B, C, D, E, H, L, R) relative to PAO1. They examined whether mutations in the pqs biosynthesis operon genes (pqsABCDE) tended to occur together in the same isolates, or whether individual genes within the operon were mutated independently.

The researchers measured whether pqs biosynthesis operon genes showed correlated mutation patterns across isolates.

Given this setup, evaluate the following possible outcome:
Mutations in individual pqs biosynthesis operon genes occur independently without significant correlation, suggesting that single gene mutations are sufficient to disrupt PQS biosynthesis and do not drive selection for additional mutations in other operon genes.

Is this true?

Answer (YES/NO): NO